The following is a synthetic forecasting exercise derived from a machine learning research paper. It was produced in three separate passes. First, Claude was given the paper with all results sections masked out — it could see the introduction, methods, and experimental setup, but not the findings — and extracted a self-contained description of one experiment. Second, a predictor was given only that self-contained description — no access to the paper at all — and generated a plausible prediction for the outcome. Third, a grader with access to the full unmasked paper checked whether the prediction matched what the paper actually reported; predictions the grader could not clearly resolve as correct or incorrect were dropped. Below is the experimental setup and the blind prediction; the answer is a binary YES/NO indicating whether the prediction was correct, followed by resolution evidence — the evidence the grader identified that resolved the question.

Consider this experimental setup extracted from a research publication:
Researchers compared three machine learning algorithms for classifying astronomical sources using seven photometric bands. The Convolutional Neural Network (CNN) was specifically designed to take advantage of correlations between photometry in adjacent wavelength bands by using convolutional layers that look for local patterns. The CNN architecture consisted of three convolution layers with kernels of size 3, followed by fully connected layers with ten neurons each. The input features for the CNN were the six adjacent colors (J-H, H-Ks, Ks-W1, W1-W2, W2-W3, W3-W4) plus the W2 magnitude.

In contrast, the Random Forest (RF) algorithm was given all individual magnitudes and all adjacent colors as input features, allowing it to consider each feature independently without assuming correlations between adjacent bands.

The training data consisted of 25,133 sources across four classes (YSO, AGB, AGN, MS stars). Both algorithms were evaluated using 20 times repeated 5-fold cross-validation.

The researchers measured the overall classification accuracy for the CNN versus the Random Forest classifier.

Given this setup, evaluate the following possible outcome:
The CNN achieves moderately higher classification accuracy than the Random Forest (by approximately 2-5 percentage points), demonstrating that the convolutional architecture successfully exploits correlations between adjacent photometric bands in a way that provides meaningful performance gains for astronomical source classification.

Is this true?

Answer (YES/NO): NO